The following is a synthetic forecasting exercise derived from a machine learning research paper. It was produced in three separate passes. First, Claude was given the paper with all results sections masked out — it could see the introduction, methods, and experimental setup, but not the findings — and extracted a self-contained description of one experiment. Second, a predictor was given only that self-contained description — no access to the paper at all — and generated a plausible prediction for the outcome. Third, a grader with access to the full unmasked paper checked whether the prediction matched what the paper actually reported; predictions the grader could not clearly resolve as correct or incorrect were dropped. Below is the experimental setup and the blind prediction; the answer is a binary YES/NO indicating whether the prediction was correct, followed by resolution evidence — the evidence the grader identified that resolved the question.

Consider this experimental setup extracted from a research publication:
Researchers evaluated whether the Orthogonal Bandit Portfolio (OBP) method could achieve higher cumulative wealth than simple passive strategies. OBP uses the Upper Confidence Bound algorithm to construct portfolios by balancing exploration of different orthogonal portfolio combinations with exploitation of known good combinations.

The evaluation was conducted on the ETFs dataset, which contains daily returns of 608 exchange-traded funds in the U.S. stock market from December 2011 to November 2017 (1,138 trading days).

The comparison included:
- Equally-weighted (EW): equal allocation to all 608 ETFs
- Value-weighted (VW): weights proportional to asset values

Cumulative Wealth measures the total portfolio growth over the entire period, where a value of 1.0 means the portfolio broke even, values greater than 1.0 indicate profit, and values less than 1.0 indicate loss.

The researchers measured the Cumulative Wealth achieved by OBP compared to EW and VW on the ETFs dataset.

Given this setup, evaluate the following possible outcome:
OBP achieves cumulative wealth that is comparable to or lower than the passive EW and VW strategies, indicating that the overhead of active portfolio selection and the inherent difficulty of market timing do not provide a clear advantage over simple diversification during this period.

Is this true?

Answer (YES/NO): NO